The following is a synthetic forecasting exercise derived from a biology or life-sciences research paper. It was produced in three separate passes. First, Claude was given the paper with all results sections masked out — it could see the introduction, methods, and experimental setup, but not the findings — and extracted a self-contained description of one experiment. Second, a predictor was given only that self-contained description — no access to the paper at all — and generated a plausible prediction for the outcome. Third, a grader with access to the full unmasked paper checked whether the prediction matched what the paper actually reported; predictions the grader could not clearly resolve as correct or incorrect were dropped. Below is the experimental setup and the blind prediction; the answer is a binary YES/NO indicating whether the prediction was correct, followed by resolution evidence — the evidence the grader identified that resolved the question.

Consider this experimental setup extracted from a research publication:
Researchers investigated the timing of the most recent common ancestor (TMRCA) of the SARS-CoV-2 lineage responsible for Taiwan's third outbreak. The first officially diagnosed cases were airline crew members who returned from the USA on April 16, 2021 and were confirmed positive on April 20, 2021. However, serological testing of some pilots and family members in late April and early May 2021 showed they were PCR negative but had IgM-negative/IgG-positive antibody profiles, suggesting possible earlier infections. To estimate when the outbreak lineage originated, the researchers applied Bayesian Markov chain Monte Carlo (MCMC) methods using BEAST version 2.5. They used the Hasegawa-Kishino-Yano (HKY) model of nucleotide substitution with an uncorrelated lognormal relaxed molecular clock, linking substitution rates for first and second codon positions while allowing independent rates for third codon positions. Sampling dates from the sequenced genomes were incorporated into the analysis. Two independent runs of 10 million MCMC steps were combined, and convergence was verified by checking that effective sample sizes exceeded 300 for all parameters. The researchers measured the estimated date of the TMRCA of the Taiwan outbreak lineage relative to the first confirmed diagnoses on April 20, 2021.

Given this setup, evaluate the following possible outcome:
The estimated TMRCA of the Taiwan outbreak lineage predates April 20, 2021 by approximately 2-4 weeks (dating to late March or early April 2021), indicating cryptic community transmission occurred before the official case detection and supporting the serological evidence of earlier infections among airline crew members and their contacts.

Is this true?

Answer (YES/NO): YES